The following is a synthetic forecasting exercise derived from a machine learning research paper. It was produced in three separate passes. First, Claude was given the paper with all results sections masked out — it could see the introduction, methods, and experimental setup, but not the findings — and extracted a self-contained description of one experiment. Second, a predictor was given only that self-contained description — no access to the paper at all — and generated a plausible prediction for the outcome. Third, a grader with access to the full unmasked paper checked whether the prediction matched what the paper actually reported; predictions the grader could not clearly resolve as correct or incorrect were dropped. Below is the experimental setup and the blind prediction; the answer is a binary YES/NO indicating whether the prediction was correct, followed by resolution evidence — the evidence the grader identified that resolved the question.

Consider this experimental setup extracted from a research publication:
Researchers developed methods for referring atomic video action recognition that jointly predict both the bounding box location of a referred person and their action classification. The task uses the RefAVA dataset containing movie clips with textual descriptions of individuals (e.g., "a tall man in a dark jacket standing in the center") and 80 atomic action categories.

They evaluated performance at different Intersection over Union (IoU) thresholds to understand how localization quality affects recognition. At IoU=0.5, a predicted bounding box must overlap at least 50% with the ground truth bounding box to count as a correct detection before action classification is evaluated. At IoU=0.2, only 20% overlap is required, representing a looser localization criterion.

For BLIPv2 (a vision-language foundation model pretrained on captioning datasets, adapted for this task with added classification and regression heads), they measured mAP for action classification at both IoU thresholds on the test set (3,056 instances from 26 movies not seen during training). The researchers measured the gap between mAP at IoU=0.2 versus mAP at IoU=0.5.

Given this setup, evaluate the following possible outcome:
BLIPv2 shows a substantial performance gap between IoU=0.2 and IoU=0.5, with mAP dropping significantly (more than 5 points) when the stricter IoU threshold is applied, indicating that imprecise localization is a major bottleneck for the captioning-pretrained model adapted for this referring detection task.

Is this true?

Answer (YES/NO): YES